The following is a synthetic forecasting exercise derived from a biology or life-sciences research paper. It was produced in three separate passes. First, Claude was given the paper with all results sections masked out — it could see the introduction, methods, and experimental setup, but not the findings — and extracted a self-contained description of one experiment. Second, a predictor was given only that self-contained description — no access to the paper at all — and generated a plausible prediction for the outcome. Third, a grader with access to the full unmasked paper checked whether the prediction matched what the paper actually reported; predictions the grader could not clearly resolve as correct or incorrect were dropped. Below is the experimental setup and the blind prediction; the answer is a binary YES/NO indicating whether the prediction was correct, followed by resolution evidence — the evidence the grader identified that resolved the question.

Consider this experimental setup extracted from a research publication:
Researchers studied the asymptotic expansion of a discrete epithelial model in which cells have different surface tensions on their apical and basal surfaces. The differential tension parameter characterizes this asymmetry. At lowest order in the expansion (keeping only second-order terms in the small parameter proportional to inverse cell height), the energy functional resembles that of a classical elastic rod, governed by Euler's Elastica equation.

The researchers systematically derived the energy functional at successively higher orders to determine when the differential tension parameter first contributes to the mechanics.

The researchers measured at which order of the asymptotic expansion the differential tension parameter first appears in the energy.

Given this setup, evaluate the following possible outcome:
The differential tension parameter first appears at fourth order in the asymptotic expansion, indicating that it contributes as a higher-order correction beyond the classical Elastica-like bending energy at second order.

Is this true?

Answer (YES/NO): YES